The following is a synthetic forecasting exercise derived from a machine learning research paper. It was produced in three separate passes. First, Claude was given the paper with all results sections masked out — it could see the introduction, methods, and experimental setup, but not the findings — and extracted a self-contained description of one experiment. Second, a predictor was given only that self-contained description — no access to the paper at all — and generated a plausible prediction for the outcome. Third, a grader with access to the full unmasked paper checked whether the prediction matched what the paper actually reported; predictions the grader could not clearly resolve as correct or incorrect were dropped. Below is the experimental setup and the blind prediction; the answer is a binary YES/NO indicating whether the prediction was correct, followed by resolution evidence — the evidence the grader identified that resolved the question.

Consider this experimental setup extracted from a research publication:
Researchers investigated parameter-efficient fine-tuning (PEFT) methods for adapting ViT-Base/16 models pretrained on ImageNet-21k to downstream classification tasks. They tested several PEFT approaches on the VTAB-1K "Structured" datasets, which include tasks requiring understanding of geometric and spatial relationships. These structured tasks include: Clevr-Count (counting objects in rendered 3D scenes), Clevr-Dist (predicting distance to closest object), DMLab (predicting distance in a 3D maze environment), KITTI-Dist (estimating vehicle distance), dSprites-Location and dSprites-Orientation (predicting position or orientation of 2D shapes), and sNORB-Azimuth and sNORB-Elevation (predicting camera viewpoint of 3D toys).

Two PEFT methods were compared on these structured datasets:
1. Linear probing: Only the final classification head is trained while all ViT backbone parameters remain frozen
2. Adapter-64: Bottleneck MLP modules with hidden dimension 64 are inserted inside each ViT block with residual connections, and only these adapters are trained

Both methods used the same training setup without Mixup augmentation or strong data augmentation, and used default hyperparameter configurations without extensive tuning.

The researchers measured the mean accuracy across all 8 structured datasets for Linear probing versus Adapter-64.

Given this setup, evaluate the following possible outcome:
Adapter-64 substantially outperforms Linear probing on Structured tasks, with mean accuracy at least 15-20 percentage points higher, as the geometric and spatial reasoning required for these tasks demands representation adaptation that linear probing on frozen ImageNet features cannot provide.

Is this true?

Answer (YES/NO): NO